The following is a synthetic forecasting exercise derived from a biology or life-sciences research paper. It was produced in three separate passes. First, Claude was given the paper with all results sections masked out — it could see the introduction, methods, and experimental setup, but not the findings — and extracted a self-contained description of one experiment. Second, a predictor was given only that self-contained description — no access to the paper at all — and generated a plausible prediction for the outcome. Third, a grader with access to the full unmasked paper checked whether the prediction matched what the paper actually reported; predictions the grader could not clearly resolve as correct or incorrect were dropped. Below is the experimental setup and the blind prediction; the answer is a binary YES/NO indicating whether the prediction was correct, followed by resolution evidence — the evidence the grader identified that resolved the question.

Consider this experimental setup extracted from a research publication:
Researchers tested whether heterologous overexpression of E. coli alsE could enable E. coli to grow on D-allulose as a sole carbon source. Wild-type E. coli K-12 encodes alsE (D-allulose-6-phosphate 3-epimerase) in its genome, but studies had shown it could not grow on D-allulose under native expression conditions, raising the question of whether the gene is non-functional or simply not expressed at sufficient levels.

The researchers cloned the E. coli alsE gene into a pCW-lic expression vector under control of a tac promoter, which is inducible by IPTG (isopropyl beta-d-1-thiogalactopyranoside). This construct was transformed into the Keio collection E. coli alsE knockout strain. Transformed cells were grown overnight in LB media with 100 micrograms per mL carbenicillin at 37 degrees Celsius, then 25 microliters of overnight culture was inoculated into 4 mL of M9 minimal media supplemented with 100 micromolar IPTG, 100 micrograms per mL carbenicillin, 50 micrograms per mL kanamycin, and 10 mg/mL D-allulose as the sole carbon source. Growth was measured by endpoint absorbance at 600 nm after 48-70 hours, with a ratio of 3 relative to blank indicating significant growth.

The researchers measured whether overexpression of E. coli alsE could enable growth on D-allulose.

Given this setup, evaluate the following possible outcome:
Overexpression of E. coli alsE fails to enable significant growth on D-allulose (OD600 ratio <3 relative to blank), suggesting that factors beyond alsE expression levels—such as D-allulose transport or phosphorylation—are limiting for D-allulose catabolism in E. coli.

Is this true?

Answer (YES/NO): NO